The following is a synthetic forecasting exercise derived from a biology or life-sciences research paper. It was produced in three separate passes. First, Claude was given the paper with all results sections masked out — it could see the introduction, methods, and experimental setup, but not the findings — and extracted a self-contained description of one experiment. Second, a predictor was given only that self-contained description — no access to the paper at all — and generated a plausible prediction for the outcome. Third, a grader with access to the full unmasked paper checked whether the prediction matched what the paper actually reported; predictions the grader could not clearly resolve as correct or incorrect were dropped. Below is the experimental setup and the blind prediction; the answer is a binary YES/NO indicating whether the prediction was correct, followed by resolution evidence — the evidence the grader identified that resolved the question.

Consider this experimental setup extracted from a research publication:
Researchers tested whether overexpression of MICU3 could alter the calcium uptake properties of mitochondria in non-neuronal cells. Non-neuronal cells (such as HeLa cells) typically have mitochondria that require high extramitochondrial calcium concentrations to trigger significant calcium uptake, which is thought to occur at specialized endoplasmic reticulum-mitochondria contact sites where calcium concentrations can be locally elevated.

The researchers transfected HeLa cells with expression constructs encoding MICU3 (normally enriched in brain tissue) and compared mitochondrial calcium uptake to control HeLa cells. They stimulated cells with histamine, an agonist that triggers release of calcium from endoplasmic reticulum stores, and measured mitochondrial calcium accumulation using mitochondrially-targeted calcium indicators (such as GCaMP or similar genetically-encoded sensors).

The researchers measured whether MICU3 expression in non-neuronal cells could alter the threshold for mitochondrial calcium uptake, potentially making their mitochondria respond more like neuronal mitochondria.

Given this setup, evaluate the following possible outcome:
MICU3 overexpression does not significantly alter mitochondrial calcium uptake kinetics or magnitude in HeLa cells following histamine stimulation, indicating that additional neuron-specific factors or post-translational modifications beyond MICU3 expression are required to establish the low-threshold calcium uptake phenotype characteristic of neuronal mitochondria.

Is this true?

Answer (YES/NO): NO